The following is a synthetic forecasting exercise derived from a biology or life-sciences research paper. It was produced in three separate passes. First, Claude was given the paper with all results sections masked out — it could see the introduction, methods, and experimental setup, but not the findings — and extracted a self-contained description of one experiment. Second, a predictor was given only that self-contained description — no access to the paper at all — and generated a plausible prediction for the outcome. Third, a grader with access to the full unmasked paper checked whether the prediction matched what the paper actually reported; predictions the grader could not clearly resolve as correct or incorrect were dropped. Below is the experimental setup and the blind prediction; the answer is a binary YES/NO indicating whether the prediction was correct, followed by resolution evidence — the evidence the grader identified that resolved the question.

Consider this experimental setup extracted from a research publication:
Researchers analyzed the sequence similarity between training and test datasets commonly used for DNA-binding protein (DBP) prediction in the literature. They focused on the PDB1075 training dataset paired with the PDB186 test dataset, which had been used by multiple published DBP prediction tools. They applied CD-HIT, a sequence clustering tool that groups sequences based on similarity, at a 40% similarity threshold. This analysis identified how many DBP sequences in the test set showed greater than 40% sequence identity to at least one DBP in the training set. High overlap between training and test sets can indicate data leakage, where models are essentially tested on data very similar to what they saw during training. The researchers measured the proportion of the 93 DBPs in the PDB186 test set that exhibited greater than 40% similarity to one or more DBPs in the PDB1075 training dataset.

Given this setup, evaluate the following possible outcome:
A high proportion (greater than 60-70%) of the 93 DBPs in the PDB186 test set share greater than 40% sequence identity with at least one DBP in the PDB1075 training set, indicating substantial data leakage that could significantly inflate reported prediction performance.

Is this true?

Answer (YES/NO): YES